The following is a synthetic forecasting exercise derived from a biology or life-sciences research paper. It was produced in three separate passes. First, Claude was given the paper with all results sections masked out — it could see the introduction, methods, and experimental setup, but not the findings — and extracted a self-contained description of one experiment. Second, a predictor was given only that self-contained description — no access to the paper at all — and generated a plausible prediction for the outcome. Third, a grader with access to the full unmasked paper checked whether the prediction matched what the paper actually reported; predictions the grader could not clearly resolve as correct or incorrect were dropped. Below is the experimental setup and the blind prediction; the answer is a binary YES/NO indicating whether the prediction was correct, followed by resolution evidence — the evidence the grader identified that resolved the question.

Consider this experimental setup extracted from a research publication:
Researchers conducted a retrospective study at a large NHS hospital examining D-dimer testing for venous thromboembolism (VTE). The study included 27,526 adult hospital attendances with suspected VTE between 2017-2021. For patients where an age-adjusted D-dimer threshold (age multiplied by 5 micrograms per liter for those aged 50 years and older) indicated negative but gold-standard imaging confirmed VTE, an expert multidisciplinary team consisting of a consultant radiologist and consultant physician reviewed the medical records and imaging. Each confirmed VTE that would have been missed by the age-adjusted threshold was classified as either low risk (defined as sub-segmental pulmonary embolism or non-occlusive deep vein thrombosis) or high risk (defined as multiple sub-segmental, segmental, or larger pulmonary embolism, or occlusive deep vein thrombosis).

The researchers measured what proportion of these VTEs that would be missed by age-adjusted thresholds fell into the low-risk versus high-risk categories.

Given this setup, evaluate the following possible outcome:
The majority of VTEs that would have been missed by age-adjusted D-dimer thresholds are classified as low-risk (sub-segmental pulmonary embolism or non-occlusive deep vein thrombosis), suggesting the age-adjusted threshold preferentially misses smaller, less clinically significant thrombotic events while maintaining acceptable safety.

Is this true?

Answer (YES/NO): YES